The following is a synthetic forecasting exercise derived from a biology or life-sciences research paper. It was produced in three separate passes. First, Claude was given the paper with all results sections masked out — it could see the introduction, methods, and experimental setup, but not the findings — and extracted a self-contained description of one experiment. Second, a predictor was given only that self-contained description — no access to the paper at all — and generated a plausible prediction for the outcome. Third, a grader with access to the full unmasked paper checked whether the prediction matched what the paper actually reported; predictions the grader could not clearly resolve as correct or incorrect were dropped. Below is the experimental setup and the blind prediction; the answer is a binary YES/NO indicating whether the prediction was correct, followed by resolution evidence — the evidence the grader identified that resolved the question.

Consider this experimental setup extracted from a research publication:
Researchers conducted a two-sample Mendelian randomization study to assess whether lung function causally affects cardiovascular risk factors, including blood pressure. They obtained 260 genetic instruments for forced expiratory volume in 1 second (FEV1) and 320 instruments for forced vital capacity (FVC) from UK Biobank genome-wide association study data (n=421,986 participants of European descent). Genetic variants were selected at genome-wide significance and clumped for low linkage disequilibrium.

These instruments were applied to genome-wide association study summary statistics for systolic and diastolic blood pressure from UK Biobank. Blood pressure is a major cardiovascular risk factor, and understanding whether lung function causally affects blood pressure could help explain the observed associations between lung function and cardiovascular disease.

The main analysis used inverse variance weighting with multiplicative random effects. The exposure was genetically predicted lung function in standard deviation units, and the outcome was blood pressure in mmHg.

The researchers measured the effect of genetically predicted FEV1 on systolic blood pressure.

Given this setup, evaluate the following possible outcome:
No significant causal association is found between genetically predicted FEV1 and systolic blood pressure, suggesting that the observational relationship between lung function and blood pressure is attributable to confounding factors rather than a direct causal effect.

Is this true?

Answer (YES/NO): NO